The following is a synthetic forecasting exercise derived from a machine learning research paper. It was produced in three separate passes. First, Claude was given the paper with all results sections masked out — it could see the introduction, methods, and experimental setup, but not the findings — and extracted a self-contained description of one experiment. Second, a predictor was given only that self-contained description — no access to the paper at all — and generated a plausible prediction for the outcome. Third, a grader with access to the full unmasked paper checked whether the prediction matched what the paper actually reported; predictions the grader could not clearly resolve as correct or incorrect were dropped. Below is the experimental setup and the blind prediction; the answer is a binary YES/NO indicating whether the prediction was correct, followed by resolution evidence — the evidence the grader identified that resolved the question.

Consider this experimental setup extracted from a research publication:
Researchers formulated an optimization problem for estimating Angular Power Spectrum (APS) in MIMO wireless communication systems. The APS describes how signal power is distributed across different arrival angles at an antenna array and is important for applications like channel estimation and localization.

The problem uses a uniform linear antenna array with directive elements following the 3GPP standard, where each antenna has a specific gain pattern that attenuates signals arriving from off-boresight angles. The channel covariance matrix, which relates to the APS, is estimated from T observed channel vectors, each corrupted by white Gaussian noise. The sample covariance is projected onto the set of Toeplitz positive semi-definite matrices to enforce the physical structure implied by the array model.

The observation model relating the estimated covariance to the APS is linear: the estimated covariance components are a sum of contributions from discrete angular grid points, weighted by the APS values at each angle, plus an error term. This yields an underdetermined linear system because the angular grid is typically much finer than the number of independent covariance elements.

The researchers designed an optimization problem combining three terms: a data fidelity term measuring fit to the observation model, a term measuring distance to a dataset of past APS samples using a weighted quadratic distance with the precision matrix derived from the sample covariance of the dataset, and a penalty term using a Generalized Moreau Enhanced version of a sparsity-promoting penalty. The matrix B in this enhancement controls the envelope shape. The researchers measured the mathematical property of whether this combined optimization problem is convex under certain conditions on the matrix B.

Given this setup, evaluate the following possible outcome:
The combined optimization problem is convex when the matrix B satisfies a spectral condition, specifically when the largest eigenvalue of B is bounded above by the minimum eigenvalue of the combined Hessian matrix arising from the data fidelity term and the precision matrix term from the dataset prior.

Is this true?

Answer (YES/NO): NO